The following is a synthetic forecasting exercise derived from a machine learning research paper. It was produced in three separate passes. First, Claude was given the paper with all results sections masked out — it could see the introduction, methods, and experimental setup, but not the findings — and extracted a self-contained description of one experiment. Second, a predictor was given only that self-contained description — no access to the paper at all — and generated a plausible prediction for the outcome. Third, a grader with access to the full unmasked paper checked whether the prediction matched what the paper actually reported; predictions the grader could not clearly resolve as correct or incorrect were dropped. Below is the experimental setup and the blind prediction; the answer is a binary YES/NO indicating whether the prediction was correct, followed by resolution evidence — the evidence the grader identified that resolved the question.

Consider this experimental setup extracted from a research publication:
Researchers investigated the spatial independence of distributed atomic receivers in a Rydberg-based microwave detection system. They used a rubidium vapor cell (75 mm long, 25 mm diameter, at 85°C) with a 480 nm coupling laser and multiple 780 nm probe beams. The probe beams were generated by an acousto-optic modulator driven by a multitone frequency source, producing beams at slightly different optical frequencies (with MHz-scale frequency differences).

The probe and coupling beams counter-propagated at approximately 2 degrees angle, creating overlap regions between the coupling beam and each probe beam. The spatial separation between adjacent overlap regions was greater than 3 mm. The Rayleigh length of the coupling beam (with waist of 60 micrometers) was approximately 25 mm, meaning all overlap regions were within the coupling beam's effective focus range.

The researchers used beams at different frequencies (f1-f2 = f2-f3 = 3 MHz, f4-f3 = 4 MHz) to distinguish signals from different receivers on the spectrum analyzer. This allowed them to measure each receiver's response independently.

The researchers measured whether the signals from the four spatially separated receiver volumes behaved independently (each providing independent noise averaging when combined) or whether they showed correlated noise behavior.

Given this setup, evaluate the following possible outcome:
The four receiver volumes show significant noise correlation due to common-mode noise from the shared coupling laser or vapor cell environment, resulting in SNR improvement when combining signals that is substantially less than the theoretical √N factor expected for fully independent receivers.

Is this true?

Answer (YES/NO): NO